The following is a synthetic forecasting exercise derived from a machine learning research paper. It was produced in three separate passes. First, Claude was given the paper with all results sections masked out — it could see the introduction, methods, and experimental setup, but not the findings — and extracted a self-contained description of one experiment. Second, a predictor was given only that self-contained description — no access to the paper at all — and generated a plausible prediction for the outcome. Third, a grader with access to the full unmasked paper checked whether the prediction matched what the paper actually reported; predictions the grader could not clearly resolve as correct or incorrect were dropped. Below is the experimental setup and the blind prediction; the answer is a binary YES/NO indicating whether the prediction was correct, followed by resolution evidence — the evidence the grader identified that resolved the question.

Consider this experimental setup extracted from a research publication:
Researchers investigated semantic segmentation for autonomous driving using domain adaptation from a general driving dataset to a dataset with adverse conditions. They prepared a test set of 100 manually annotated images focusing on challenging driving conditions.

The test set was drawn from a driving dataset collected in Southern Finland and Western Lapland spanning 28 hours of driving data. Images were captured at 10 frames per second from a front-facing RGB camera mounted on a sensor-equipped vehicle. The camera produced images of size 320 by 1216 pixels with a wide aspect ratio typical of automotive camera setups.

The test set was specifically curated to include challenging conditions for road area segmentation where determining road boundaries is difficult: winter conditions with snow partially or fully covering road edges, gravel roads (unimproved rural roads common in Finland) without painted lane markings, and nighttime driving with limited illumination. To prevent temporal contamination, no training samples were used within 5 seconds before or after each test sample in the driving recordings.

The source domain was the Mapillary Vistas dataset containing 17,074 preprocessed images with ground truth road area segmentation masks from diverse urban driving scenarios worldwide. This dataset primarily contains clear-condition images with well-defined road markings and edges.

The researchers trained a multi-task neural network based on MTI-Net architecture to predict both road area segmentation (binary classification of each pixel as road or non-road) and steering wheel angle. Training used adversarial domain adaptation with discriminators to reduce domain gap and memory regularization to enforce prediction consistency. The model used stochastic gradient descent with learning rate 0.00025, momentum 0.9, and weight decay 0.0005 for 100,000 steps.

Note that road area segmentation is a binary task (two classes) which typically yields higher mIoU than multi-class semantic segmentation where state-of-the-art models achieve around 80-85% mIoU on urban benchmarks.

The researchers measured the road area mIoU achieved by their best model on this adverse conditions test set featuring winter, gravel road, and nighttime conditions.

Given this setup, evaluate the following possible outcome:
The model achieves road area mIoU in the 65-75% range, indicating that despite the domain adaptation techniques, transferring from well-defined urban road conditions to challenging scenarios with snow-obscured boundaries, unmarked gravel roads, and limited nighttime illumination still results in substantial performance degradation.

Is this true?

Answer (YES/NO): NO